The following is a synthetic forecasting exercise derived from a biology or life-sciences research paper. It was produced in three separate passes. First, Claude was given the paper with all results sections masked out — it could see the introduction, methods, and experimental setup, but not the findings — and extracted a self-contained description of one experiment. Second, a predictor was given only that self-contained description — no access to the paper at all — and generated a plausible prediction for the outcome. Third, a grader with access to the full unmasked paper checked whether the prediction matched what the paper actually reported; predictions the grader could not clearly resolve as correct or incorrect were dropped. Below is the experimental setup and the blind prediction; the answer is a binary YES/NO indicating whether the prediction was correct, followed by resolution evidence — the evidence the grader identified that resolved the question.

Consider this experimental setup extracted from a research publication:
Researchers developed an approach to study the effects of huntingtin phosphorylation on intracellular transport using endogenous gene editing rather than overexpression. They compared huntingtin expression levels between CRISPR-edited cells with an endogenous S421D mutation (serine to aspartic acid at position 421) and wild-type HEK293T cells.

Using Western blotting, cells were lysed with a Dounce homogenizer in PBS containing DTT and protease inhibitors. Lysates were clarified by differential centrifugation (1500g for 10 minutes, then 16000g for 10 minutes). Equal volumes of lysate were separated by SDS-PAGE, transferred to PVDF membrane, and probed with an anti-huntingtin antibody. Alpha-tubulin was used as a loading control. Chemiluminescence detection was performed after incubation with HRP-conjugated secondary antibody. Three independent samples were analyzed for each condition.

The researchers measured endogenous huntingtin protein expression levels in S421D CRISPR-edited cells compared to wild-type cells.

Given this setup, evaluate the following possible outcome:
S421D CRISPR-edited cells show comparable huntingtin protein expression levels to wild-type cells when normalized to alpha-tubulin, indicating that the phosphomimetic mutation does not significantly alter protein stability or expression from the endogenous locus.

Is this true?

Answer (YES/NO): YES